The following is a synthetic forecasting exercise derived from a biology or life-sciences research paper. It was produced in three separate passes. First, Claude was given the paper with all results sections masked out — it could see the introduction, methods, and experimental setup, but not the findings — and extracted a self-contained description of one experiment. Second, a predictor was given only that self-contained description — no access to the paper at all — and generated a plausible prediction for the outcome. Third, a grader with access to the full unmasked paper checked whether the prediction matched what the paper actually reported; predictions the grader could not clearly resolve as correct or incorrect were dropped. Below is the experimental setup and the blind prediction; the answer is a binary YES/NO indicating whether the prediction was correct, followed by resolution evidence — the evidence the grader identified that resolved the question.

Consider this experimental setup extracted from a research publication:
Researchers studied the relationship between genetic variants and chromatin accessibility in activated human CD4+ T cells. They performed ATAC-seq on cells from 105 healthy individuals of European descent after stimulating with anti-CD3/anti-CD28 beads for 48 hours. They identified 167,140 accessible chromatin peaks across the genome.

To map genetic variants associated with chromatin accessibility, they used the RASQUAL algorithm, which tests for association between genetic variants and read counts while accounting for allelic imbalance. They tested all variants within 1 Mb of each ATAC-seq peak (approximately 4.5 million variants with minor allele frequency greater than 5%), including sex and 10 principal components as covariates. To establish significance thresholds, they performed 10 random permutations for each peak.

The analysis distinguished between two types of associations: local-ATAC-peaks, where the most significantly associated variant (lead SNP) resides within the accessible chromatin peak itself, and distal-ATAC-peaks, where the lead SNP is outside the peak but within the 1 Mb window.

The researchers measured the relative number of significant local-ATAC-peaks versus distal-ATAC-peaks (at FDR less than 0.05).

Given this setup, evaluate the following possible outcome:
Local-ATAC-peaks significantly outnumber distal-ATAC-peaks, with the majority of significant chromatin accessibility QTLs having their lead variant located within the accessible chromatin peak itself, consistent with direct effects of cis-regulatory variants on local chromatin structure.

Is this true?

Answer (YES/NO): YES